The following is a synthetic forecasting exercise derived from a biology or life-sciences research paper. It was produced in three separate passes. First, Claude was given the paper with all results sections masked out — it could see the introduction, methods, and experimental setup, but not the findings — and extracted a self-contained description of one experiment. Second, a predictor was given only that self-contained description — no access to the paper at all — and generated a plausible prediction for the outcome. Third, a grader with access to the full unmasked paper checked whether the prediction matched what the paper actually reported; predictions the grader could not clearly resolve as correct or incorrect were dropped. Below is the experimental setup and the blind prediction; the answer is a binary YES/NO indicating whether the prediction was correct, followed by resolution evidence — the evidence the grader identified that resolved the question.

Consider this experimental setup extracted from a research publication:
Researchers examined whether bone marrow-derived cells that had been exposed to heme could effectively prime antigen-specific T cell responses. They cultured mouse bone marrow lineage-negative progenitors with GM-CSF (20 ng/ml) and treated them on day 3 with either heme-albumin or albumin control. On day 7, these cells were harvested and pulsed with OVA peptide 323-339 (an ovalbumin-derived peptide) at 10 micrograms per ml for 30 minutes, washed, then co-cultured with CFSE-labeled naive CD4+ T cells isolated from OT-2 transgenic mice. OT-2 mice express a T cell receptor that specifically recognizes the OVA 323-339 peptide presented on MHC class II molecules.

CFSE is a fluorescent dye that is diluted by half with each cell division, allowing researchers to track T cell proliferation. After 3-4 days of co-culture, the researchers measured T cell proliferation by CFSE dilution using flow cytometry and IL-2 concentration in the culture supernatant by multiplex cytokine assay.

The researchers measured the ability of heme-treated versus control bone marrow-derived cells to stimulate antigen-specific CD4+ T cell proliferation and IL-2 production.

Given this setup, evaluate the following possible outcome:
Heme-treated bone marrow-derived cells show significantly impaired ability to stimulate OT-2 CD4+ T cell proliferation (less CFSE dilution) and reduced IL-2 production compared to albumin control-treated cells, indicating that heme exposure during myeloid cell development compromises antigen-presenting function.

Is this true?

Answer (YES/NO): YES